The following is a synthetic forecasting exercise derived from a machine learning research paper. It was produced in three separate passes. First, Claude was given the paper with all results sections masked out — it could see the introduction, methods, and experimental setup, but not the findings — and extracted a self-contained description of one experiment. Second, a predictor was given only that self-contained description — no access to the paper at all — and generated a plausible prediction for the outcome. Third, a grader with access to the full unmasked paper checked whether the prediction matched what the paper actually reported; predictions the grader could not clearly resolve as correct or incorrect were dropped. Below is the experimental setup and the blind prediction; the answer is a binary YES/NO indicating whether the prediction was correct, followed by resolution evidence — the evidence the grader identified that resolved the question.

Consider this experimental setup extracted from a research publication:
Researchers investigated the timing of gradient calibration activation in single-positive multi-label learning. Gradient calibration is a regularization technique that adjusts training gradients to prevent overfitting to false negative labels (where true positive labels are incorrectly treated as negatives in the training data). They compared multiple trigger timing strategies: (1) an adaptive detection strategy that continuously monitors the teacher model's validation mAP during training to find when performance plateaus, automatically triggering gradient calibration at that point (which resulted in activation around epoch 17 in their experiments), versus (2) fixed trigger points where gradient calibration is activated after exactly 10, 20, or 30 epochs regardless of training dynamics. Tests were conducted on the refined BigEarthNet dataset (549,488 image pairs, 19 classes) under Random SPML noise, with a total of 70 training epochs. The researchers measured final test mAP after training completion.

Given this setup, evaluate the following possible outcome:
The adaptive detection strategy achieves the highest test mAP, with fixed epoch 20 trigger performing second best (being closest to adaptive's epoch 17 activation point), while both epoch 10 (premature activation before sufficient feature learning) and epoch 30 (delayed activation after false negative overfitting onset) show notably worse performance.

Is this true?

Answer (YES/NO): NO